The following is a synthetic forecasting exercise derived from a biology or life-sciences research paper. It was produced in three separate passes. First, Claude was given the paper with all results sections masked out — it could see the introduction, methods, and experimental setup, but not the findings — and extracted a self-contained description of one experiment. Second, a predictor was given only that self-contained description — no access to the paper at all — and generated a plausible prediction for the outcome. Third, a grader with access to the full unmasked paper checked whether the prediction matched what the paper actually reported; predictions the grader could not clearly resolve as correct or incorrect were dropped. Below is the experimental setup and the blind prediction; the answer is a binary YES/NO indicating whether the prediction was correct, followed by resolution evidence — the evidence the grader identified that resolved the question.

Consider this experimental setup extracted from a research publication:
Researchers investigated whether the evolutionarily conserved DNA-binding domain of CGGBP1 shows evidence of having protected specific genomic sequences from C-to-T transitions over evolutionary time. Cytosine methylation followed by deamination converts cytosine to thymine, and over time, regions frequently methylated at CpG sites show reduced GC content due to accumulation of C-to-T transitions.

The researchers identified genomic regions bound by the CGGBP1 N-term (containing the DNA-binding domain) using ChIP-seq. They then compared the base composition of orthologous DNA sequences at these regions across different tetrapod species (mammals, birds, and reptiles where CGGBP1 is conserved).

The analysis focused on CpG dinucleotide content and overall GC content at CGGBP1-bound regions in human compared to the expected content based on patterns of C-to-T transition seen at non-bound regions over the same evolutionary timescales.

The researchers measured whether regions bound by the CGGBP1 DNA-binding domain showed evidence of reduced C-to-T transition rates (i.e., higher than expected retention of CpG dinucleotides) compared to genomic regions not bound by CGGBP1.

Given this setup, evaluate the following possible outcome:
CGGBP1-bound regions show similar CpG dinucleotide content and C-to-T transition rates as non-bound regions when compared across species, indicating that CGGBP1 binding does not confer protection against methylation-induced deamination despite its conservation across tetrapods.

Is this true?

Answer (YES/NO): NO